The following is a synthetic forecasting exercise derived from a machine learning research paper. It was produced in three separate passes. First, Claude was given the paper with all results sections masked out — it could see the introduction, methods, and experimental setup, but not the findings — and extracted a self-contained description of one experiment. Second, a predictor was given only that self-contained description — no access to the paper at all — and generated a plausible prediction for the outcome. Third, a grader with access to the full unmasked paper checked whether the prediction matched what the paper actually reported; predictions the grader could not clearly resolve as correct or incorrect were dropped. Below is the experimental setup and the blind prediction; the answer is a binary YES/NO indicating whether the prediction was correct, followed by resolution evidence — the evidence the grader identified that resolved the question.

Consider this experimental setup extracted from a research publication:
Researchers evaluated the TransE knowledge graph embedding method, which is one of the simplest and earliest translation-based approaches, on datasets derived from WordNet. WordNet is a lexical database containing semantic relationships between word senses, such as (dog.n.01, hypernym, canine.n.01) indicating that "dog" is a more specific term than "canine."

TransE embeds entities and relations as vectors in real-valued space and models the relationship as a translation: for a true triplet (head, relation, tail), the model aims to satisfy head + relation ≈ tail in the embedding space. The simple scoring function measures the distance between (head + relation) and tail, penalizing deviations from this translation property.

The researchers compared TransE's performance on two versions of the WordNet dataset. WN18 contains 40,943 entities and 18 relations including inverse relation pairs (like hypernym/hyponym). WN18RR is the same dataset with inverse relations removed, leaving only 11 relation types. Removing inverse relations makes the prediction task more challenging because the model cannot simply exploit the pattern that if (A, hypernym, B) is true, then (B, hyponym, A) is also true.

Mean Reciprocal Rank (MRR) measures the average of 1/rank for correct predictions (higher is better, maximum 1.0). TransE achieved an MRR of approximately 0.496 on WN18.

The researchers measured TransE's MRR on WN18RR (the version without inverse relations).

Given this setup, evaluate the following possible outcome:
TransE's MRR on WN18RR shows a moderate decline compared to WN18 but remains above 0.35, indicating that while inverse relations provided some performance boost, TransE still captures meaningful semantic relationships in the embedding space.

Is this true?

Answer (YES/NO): NO